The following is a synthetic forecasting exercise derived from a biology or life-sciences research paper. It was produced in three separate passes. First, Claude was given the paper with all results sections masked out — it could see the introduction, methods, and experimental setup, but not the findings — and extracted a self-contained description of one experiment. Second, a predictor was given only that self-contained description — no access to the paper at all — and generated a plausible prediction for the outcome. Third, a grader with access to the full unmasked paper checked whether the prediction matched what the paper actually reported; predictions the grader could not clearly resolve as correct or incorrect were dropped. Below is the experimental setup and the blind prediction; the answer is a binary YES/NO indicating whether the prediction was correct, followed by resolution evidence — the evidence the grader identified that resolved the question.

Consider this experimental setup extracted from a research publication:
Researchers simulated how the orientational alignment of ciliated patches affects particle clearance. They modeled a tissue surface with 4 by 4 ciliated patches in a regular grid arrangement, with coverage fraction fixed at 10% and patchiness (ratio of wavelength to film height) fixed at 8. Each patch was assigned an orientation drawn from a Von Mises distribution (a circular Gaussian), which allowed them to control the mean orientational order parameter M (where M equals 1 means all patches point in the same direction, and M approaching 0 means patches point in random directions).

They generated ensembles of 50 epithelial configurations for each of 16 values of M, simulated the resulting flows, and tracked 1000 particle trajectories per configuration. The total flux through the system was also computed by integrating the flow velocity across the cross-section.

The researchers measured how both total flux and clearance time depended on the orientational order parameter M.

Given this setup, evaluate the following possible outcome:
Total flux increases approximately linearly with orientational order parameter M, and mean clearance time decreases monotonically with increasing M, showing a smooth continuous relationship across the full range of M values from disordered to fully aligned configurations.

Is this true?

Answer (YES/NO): NO